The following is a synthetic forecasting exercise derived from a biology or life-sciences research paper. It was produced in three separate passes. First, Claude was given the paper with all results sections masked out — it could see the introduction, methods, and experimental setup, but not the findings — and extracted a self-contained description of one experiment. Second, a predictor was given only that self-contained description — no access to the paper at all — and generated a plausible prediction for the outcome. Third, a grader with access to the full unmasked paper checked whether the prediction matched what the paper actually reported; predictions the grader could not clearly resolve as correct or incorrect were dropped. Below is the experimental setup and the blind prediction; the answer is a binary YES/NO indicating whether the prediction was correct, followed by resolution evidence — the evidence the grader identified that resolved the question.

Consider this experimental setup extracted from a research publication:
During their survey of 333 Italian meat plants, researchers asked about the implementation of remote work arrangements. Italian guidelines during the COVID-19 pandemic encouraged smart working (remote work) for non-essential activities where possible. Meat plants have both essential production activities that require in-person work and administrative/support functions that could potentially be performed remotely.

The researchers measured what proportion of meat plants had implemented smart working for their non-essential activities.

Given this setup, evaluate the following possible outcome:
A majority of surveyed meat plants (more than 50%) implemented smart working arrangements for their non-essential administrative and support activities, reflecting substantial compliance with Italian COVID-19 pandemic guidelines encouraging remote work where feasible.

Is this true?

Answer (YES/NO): NO